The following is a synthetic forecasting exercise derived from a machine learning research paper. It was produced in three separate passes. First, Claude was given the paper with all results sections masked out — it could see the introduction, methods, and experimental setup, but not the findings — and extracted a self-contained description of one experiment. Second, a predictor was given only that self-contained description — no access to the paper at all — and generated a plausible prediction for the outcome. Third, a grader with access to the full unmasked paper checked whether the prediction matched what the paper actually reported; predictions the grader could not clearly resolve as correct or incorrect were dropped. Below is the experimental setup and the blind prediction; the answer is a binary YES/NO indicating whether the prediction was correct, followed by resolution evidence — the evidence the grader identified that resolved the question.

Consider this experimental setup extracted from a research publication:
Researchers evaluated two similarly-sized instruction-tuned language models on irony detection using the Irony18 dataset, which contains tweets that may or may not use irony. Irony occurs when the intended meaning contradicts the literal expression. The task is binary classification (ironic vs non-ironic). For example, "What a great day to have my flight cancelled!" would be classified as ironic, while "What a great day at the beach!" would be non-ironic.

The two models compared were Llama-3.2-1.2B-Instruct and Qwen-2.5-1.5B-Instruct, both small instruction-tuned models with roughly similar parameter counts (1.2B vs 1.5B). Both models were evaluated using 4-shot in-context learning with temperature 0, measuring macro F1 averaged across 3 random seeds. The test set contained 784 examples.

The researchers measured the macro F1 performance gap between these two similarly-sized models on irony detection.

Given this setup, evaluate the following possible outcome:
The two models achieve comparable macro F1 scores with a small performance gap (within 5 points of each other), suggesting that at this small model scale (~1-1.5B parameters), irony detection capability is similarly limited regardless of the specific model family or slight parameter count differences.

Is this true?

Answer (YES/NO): NO